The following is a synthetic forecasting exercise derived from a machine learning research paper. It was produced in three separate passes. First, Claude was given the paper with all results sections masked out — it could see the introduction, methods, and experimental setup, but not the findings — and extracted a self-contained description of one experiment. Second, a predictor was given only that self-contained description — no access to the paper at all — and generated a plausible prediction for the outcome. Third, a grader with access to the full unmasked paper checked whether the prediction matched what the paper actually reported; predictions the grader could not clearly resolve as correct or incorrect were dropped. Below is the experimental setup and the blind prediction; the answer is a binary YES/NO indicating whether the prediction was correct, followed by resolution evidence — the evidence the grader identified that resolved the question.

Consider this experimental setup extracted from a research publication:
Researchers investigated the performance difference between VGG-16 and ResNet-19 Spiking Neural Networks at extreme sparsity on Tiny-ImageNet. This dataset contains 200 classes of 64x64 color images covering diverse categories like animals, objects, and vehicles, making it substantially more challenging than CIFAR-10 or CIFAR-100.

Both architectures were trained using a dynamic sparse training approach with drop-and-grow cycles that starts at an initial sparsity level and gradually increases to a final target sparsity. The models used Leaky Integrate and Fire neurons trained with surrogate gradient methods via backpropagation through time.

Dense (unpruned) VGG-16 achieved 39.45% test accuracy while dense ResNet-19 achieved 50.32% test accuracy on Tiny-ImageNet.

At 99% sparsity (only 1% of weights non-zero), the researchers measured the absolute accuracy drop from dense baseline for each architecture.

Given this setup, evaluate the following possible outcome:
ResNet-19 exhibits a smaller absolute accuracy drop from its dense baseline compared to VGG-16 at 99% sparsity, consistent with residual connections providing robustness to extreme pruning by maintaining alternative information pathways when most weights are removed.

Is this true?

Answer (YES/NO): NO